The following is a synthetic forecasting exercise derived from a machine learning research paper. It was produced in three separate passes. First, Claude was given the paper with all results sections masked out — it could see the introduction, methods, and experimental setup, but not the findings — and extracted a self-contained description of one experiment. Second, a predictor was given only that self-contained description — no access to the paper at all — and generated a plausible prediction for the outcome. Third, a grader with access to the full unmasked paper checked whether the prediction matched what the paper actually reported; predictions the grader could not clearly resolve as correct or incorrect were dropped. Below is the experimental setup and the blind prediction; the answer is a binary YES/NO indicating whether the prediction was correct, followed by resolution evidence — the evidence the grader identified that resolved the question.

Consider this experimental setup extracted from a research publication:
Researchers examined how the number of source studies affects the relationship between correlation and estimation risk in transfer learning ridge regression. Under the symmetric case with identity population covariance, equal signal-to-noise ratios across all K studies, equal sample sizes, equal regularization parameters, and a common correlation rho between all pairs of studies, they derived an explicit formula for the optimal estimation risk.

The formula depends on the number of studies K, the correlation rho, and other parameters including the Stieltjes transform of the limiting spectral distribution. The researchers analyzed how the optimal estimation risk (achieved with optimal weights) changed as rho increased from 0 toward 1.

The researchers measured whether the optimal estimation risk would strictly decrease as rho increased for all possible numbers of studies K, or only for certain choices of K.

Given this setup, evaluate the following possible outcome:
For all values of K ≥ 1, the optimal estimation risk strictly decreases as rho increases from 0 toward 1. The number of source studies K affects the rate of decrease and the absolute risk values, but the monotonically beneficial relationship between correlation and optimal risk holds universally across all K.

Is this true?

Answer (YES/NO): NO